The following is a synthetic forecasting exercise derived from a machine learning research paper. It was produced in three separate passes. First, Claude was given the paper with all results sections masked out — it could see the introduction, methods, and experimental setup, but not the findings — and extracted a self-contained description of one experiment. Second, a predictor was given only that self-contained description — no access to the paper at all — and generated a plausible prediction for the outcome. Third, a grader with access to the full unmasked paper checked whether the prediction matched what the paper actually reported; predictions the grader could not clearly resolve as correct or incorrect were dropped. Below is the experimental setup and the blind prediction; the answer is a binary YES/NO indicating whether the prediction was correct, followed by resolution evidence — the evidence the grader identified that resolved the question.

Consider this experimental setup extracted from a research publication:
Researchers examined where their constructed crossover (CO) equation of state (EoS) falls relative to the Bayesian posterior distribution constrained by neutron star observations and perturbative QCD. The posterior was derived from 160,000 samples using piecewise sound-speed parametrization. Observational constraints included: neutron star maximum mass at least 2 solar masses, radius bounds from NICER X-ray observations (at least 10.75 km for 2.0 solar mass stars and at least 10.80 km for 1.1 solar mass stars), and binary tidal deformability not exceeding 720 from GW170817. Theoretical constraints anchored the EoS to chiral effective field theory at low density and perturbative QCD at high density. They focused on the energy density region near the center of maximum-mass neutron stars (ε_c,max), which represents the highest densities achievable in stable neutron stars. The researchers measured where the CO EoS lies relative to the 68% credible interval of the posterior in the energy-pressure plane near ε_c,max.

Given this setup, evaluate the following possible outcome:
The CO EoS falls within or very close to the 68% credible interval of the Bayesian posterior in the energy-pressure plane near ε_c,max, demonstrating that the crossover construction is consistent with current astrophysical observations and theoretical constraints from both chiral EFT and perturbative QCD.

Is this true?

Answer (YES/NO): NO